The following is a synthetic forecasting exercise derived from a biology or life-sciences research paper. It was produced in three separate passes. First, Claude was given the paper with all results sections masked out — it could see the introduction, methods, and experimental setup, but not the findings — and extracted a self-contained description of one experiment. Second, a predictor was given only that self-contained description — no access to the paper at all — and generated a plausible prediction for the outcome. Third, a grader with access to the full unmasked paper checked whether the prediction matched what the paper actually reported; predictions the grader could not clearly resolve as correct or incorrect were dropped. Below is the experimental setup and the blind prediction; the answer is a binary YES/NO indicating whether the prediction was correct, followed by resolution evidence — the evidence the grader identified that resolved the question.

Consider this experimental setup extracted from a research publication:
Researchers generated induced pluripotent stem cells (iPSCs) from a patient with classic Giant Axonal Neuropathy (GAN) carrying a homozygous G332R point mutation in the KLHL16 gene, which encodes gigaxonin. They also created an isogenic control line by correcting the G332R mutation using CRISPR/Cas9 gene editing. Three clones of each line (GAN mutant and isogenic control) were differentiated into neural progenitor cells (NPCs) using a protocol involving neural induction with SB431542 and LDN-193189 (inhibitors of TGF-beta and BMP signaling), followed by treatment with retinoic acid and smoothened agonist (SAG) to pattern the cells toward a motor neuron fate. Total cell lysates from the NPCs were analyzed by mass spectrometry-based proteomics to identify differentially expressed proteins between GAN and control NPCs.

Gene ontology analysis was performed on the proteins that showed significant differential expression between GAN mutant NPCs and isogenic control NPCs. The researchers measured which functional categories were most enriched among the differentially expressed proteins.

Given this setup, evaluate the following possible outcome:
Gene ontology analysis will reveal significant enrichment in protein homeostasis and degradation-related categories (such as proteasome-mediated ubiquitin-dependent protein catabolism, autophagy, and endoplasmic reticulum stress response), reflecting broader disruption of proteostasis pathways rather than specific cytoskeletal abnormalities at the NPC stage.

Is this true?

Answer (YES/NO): NO